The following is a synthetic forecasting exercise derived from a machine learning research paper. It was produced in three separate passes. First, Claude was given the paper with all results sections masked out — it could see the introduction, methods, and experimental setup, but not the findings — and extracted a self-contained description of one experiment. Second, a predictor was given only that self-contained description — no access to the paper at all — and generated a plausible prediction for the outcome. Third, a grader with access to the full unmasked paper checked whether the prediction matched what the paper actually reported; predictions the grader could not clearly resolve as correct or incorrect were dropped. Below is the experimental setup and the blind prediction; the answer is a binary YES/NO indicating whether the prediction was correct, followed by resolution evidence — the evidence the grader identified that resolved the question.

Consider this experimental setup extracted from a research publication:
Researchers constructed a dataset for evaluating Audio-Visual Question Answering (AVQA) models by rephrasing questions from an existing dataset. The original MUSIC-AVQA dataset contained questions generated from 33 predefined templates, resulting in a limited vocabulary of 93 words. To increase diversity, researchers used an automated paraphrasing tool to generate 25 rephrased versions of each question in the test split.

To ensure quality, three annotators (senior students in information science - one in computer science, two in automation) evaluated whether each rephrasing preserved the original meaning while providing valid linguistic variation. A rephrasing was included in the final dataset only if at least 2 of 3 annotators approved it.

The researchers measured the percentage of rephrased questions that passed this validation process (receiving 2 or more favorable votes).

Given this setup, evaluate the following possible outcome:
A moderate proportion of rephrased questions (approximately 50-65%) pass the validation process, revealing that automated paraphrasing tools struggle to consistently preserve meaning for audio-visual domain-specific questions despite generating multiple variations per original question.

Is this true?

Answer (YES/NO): NO